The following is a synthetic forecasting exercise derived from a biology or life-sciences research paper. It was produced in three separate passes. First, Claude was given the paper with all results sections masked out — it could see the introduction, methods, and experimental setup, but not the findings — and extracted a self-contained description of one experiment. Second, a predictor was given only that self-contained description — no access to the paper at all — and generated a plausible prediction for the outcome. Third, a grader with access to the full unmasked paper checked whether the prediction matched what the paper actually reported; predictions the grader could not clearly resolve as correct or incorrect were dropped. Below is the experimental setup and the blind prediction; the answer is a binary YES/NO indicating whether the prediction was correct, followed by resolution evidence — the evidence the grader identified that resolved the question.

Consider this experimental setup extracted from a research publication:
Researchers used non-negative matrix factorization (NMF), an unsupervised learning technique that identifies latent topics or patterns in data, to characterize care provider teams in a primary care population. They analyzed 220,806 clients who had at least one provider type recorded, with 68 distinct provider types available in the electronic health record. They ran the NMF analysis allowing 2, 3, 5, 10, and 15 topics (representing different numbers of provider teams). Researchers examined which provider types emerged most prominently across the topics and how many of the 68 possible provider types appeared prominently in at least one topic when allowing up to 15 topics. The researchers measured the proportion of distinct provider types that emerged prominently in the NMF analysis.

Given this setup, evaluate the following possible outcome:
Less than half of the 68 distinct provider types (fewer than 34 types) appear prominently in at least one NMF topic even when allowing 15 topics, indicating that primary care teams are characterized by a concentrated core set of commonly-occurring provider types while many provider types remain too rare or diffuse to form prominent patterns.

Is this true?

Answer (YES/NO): YES